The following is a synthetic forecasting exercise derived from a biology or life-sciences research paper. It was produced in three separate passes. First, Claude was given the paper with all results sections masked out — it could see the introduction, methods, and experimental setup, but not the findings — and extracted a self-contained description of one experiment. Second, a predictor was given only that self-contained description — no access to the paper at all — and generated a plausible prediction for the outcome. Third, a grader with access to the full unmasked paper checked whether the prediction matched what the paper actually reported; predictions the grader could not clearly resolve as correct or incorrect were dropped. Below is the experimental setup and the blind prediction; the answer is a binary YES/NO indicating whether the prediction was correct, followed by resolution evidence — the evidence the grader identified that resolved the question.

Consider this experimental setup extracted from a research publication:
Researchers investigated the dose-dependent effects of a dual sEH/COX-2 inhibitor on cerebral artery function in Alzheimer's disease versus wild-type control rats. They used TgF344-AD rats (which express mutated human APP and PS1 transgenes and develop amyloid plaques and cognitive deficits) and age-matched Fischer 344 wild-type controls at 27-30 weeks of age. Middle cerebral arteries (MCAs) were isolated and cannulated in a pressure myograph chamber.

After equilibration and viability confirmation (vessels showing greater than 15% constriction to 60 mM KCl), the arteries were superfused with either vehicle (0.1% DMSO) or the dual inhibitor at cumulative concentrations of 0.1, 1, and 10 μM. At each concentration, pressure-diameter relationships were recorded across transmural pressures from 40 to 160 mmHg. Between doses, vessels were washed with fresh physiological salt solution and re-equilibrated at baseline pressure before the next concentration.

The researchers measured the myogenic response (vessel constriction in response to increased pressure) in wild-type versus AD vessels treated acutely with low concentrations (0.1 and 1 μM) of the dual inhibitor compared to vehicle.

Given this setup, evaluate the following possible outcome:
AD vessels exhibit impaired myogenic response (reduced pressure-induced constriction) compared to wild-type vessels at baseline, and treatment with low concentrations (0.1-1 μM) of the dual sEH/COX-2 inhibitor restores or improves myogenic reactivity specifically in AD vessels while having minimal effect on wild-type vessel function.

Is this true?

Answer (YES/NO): YES